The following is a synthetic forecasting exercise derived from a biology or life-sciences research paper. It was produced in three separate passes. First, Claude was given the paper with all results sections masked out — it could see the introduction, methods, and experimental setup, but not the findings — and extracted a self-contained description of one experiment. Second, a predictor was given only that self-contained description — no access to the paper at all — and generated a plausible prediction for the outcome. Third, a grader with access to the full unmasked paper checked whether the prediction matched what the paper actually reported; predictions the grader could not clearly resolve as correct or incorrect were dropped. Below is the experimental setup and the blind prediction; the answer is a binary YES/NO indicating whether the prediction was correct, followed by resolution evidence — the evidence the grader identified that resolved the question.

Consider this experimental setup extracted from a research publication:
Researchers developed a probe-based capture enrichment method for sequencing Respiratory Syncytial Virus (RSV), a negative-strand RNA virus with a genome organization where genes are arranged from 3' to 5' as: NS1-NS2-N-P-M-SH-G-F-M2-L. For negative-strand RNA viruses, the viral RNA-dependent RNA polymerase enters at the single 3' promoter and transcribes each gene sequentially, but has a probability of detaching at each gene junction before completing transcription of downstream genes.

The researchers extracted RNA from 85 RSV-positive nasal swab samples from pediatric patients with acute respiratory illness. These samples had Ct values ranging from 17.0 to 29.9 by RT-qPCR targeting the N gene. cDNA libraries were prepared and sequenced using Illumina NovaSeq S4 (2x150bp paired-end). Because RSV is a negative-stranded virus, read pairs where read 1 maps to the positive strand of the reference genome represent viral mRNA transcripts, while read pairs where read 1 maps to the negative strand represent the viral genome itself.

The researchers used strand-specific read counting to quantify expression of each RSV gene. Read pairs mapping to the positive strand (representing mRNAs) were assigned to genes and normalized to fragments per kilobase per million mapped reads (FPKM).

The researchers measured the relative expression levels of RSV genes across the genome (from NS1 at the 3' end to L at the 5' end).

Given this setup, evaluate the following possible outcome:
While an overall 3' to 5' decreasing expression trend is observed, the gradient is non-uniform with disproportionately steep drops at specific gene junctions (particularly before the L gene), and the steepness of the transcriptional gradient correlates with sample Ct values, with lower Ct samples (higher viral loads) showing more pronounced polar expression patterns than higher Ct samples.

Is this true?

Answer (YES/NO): NO